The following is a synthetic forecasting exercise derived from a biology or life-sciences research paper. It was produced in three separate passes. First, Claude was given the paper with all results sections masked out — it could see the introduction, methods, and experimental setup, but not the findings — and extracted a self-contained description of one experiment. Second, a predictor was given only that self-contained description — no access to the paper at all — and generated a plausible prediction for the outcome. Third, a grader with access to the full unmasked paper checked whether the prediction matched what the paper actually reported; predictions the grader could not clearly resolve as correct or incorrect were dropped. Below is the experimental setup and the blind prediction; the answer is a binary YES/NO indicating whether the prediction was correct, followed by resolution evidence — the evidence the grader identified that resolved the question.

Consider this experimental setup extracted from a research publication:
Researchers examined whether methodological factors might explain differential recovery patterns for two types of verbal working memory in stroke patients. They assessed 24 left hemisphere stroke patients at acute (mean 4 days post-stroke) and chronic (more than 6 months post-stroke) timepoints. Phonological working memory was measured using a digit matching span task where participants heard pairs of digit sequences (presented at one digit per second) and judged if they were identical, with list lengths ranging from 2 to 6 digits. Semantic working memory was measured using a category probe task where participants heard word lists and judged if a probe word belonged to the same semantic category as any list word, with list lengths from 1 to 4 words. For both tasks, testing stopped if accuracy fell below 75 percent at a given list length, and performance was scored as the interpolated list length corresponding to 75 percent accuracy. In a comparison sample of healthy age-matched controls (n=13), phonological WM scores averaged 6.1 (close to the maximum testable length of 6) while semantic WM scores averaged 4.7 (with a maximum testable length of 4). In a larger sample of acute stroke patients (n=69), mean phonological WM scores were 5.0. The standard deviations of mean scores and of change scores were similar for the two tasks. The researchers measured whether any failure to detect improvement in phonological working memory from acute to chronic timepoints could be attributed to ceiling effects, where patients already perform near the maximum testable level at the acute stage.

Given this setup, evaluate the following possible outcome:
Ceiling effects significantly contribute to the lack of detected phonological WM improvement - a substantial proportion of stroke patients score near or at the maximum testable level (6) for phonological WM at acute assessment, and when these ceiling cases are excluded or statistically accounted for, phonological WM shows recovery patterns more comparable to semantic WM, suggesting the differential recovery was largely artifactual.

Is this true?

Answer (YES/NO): NO